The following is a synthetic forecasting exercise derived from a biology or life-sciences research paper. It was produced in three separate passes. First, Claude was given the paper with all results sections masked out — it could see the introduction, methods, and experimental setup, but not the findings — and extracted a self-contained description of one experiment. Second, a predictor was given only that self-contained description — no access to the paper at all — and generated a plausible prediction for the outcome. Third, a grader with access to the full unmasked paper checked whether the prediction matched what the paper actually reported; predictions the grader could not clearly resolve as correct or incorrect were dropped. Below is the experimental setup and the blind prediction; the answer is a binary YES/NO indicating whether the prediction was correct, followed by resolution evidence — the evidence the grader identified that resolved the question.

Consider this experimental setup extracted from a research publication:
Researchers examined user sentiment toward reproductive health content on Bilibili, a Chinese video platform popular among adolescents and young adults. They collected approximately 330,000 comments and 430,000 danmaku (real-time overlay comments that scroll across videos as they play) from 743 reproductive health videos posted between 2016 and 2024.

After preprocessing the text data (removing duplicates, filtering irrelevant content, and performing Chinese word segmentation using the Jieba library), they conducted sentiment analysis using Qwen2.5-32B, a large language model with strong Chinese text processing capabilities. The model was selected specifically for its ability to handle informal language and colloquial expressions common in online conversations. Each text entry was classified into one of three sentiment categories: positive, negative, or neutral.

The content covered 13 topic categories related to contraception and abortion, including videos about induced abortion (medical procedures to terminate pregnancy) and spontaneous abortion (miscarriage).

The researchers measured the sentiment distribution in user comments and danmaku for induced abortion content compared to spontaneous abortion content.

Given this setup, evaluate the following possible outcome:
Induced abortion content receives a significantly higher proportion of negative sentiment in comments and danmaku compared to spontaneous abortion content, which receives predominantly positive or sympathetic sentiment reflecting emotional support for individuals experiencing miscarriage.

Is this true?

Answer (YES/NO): NO